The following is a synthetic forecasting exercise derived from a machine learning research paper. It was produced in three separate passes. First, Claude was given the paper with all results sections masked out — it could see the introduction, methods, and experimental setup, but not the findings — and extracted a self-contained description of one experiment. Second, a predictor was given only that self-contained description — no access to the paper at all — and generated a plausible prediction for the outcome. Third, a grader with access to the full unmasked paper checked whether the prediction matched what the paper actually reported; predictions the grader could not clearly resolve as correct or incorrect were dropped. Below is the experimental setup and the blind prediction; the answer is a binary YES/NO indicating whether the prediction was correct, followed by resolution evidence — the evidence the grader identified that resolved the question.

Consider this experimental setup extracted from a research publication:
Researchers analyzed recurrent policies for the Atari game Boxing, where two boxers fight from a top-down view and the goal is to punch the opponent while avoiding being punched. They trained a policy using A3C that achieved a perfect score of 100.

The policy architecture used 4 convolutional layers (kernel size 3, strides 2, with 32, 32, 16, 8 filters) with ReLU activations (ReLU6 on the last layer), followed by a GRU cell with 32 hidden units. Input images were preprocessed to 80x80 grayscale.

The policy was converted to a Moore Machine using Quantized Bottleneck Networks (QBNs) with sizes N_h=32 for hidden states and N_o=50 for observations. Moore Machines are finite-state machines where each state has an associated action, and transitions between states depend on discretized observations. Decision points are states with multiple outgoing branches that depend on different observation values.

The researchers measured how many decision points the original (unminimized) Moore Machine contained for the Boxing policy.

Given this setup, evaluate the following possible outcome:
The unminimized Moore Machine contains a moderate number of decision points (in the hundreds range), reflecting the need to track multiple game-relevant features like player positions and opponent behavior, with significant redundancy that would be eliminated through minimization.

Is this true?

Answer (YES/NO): NO